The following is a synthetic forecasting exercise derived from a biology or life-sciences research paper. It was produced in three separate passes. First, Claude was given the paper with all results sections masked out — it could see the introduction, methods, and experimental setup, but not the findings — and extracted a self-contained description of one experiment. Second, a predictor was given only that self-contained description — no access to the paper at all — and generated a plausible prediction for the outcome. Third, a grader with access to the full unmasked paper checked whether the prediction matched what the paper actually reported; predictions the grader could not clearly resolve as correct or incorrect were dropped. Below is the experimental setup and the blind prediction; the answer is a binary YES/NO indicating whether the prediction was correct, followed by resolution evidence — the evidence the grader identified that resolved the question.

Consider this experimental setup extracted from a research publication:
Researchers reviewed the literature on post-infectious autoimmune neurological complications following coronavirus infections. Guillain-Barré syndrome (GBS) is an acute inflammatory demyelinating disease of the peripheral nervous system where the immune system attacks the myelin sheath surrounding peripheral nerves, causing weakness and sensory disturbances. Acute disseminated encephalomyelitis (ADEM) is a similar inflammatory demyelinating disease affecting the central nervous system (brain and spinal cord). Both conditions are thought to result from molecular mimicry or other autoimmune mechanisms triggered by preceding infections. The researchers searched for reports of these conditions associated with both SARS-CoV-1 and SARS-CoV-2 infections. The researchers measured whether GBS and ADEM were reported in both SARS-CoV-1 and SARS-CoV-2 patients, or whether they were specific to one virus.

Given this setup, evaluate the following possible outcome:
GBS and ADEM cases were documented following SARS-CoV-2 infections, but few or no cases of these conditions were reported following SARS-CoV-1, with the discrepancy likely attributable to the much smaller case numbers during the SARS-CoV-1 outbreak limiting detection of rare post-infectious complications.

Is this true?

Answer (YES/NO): NO